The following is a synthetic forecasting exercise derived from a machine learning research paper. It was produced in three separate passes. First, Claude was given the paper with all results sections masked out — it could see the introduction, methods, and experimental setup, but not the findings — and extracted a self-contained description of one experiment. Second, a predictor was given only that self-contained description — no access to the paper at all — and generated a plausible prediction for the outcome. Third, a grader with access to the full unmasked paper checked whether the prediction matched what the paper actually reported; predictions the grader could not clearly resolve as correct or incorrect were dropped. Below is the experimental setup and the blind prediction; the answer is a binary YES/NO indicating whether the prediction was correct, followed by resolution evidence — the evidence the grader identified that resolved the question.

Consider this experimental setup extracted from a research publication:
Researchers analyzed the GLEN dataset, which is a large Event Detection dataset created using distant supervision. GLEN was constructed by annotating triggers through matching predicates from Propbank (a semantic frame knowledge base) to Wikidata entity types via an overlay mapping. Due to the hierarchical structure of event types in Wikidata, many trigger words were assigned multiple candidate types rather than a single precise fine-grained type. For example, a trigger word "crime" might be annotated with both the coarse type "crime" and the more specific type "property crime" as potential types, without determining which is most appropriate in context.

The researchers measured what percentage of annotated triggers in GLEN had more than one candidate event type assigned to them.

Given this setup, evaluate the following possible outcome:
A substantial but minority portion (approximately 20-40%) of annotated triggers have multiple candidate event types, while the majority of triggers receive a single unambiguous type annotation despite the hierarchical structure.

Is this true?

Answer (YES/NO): NO